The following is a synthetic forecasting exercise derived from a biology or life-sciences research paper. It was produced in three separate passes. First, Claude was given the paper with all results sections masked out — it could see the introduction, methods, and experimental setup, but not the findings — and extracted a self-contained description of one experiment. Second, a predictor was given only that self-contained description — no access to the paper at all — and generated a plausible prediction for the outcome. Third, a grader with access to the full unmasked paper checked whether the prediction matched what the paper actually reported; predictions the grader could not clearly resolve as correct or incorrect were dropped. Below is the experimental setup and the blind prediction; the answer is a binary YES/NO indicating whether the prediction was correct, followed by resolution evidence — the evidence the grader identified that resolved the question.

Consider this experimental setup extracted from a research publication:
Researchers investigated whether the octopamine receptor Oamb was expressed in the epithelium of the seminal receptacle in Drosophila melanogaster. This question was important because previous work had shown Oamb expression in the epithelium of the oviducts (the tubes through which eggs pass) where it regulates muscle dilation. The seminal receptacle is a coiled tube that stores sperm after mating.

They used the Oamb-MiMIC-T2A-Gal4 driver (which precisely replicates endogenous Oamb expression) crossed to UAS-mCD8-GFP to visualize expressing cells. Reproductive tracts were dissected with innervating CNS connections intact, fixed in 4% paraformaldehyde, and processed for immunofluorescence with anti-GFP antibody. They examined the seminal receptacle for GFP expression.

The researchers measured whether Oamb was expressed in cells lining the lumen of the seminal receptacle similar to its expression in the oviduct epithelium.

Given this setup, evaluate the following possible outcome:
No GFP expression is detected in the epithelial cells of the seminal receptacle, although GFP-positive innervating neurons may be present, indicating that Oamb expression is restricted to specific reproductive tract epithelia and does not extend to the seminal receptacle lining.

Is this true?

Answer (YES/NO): NO